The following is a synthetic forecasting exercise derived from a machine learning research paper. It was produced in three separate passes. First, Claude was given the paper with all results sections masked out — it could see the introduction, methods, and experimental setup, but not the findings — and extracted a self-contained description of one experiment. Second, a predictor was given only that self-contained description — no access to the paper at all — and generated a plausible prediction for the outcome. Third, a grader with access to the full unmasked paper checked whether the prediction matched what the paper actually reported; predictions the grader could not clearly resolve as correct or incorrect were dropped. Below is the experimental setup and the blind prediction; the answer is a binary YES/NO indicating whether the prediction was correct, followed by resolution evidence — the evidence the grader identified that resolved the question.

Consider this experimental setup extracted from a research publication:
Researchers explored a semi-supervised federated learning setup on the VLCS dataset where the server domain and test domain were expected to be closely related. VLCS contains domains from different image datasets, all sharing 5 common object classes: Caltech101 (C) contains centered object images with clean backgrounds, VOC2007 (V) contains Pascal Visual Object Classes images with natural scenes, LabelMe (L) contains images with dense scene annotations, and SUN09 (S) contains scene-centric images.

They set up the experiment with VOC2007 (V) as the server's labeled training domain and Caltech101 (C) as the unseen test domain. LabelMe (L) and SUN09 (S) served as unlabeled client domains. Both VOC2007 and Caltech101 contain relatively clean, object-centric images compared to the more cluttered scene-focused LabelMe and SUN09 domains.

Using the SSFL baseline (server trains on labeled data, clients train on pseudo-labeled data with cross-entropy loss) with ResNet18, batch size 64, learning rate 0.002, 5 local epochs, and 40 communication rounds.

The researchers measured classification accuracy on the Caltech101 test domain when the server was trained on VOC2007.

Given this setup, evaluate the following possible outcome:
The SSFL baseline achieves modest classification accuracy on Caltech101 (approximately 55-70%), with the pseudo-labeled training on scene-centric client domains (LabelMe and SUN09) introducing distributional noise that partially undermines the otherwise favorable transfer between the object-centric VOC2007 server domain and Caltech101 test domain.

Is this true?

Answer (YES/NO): NO